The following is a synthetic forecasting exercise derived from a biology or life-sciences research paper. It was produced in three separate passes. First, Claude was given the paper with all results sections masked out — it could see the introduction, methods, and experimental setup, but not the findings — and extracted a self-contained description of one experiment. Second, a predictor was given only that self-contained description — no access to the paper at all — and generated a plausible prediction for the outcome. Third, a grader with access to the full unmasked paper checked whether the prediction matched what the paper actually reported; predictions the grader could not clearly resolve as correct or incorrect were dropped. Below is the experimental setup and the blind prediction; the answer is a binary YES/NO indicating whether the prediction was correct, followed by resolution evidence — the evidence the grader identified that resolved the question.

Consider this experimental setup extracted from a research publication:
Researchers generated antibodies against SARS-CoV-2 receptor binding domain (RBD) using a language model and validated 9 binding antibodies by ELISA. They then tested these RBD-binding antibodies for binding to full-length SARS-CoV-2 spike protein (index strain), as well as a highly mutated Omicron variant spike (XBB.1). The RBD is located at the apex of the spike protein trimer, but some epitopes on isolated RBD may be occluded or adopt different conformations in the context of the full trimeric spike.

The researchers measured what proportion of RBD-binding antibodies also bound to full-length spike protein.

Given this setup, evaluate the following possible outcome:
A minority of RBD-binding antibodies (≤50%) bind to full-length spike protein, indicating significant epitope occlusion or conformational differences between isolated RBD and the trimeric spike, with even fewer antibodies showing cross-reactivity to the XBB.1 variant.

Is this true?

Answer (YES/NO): NO